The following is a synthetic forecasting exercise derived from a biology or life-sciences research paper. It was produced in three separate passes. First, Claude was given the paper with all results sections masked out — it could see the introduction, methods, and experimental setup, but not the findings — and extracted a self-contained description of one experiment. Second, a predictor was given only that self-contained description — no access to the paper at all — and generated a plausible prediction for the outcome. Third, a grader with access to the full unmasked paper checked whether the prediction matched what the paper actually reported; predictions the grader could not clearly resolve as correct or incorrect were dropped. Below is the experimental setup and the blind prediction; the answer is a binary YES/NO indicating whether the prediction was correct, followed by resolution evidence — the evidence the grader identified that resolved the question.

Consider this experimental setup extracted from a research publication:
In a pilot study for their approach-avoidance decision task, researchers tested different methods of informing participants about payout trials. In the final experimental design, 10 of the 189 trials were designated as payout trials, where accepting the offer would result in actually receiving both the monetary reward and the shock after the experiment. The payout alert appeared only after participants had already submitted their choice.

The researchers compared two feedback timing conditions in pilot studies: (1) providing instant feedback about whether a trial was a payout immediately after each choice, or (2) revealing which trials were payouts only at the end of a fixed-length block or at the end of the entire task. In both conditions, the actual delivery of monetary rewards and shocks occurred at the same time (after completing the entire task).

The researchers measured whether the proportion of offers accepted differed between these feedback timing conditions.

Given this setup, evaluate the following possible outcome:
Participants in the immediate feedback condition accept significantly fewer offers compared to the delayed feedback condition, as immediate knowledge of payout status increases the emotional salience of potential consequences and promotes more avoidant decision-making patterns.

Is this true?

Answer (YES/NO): YES